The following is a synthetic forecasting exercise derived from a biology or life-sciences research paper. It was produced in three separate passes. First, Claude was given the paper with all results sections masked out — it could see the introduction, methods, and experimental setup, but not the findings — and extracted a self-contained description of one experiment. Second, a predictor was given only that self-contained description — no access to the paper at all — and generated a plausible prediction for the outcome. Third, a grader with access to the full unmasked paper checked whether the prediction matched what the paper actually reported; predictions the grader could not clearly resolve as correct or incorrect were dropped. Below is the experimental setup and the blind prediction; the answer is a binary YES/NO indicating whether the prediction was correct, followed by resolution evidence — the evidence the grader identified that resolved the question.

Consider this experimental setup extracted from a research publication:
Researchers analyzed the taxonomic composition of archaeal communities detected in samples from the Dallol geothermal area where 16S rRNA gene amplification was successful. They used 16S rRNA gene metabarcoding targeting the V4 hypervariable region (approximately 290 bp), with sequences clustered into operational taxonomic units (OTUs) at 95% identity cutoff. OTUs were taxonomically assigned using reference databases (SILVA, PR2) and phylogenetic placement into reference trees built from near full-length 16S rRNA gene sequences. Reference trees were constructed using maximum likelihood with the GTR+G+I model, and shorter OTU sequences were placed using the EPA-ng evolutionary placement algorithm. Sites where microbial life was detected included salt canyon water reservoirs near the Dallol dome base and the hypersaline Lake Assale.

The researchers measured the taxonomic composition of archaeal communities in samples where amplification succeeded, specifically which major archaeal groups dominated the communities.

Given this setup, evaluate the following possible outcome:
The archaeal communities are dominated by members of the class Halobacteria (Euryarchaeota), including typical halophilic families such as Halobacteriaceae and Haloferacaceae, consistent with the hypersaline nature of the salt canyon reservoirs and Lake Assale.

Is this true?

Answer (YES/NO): NO